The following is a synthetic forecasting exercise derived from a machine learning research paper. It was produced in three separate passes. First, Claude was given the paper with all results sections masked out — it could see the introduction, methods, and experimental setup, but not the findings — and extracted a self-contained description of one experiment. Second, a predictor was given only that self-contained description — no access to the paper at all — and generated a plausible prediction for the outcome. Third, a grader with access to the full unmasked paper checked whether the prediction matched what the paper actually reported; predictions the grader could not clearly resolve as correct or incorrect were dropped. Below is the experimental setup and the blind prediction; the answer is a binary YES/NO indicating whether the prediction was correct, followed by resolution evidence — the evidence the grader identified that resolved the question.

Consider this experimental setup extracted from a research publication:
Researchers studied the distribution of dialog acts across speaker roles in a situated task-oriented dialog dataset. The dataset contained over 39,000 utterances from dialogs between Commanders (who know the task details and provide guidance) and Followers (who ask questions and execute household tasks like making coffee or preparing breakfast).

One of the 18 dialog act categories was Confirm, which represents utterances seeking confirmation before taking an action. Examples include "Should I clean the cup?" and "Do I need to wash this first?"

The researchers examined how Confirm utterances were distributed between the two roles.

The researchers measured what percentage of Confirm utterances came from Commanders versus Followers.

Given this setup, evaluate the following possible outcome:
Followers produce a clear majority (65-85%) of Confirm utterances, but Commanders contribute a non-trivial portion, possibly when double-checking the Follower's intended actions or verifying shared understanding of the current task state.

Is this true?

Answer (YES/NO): YES